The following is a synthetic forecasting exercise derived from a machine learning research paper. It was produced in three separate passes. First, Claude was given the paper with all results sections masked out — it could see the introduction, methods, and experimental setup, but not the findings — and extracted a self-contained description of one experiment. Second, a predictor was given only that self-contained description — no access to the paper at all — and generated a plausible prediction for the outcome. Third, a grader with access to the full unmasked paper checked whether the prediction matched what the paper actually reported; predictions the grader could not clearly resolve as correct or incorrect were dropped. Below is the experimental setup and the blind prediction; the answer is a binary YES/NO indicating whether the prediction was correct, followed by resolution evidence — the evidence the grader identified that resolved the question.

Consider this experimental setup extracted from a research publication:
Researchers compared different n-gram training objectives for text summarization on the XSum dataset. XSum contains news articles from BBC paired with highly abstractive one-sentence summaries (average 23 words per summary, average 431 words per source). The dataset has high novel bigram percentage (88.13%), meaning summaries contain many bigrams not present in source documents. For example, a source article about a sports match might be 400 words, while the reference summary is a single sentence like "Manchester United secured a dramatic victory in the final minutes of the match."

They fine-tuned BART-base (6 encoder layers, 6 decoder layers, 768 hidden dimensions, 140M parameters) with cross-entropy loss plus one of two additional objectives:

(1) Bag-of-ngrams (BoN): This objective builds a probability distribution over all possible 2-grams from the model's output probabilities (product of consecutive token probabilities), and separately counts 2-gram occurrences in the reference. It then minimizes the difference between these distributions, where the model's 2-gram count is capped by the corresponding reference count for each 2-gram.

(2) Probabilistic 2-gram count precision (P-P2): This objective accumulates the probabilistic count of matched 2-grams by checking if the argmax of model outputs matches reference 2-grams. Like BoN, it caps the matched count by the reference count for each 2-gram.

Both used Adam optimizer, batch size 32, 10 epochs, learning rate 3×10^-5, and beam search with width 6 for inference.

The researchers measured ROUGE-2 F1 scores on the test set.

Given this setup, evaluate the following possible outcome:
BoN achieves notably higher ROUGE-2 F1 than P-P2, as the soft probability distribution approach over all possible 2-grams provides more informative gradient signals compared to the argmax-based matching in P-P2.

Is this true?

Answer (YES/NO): YES